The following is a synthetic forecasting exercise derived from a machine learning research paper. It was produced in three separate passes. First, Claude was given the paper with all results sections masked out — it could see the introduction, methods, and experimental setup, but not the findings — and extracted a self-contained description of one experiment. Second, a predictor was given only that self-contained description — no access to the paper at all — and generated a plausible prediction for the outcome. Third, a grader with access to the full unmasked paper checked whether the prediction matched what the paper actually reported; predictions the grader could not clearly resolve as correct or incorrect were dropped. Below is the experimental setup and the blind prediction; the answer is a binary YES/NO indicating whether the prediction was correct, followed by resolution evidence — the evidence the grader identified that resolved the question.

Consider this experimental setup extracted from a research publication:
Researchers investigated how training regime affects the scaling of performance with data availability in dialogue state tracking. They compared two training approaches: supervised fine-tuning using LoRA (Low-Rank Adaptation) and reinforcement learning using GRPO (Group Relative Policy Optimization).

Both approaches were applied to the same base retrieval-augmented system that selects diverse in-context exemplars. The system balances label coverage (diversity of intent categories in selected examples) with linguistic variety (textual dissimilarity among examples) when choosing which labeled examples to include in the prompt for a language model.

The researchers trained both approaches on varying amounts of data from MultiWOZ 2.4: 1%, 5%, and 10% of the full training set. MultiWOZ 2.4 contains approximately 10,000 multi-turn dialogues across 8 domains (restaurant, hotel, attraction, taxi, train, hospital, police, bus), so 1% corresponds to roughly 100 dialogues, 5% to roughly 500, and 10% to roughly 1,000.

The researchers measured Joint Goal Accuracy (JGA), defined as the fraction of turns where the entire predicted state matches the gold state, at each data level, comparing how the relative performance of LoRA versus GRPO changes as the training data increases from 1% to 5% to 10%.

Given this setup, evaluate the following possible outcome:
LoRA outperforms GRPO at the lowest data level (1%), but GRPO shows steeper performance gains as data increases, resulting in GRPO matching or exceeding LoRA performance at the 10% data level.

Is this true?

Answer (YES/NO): YES